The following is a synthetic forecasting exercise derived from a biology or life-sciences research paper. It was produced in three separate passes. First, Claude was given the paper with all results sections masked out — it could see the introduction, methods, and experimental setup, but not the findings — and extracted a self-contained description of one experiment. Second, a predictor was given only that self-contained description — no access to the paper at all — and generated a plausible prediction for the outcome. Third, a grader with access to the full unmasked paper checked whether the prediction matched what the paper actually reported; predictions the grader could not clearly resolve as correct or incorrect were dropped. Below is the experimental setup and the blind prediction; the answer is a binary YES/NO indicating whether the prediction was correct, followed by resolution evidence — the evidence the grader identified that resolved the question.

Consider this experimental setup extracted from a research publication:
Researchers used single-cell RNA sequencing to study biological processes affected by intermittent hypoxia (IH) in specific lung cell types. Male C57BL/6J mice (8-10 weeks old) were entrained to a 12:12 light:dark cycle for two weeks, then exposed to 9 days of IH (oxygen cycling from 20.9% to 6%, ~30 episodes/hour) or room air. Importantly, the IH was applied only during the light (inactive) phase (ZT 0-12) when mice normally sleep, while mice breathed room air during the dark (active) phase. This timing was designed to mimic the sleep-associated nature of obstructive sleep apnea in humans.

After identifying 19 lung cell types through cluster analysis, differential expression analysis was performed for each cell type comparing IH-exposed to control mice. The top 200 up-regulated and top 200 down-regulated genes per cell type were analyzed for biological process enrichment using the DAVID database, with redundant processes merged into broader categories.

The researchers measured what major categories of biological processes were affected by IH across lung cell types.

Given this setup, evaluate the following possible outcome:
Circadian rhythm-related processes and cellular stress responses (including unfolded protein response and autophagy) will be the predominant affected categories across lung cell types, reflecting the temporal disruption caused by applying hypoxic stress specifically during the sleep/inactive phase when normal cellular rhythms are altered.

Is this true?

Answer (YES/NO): NO